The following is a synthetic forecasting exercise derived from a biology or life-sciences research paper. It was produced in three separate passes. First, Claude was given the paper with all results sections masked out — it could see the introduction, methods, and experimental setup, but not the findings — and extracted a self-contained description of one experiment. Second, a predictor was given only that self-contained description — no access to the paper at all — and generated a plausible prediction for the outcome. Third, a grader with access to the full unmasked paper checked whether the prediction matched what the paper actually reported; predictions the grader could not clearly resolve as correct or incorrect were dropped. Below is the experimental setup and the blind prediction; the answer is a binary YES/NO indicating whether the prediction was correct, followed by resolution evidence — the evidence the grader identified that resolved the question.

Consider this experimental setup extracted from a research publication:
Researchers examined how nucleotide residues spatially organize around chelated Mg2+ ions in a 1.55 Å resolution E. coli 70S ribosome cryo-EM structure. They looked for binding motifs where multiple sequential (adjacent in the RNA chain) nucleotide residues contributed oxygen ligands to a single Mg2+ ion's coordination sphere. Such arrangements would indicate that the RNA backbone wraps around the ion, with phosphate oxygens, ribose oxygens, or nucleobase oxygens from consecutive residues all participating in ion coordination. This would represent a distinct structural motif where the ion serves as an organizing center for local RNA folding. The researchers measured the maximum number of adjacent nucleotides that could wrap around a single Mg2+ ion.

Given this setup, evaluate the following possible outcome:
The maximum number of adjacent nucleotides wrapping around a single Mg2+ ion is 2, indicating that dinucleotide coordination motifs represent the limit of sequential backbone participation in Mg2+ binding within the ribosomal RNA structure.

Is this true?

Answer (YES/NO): NO